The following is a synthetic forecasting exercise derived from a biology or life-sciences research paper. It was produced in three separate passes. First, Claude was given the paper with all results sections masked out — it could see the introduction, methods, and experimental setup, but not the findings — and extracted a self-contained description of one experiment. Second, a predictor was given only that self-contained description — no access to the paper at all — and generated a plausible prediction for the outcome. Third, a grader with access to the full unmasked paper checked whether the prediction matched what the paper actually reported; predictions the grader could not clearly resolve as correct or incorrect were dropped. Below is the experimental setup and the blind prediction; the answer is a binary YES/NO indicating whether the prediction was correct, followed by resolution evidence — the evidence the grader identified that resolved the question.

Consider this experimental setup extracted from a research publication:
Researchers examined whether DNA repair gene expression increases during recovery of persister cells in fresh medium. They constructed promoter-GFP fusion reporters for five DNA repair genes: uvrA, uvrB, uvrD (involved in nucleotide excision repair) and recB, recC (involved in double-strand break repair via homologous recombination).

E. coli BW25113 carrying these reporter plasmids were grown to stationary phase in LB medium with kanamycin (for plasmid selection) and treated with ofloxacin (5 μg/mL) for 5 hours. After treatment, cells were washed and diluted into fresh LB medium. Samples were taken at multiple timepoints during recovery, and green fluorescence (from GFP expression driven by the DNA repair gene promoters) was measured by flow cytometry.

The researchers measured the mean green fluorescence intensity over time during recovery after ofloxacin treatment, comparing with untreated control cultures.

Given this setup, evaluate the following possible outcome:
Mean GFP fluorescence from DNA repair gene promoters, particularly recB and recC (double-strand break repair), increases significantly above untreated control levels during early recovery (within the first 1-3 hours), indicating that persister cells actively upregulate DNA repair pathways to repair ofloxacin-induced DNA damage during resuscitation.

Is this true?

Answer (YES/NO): NO